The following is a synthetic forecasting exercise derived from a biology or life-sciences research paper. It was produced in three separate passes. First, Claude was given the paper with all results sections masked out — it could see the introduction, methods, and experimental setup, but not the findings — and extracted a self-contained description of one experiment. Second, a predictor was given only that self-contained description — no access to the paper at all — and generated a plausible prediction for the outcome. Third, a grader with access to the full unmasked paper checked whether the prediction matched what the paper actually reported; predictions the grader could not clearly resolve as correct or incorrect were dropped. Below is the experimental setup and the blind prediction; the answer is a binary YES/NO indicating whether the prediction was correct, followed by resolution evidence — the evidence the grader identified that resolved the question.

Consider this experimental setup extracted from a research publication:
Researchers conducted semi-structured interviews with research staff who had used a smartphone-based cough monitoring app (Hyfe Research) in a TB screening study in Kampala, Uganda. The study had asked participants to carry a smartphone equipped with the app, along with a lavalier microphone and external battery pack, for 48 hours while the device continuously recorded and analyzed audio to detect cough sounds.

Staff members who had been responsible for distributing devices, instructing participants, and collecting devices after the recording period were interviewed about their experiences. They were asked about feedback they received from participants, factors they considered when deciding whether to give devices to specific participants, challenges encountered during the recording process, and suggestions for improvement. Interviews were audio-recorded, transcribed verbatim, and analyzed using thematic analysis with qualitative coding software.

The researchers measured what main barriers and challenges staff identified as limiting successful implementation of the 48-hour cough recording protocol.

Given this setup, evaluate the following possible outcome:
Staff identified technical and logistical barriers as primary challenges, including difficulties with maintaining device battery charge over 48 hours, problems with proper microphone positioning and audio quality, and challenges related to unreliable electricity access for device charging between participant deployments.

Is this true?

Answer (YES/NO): NO